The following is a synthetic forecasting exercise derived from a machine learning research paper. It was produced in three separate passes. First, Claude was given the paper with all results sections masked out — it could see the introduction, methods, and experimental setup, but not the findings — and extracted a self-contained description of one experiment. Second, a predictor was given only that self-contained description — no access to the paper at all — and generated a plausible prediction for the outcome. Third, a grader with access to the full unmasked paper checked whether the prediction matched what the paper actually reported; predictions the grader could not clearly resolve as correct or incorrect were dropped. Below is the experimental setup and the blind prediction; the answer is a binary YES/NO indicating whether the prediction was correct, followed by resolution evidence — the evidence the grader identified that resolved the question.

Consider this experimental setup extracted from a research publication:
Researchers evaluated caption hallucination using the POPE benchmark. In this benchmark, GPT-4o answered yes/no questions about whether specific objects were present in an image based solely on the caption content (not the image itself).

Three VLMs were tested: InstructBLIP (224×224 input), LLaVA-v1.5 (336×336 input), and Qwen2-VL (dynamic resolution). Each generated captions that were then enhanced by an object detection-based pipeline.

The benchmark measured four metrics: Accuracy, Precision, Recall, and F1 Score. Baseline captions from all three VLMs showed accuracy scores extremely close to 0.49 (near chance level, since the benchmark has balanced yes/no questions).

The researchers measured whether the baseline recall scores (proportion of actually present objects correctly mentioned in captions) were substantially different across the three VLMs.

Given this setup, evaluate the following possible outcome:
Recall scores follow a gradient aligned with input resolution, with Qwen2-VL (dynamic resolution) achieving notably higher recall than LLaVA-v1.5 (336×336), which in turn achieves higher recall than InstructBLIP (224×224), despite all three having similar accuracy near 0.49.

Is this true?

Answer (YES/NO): NO